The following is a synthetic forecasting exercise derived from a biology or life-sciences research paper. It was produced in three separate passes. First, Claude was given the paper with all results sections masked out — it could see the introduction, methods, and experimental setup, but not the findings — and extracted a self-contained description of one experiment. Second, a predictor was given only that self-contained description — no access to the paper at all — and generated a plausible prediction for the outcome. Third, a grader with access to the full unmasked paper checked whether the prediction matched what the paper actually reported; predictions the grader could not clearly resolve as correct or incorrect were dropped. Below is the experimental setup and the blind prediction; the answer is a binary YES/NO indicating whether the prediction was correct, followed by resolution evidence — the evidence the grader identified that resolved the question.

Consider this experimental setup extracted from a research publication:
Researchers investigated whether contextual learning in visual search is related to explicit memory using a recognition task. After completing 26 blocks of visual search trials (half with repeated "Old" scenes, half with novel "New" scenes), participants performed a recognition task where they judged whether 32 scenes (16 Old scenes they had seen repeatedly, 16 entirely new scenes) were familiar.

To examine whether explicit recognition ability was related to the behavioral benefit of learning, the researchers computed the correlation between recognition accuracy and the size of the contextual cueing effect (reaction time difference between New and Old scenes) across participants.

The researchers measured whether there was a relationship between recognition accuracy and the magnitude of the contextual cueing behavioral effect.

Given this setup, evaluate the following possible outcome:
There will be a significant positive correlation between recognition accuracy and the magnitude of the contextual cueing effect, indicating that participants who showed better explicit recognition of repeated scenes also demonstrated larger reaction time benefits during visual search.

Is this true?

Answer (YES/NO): NO